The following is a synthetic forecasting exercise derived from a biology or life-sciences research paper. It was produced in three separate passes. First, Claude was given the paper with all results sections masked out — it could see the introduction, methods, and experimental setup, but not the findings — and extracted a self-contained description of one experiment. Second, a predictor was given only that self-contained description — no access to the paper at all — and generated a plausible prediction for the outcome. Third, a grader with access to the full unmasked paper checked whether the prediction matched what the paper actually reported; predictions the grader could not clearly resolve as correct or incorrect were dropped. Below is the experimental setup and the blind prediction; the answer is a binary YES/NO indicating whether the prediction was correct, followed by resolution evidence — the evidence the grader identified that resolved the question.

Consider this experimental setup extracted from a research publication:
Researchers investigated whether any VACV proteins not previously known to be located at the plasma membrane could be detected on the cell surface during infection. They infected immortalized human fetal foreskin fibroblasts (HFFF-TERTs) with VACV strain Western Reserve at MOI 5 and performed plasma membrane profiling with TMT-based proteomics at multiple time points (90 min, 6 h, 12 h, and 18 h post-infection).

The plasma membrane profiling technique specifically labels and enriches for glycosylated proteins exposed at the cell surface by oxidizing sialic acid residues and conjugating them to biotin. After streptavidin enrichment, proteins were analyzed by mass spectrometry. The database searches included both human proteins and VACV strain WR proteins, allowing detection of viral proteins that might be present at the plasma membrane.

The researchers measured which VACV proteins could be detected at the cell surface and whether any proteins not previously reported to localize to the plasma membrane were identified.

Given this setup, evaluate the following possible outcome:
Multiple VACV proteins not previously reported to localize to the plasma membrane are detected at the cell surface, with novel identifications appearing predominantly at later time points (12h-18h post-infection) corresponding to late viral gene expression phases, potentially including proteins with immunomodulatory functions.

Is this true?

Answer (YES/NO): YES